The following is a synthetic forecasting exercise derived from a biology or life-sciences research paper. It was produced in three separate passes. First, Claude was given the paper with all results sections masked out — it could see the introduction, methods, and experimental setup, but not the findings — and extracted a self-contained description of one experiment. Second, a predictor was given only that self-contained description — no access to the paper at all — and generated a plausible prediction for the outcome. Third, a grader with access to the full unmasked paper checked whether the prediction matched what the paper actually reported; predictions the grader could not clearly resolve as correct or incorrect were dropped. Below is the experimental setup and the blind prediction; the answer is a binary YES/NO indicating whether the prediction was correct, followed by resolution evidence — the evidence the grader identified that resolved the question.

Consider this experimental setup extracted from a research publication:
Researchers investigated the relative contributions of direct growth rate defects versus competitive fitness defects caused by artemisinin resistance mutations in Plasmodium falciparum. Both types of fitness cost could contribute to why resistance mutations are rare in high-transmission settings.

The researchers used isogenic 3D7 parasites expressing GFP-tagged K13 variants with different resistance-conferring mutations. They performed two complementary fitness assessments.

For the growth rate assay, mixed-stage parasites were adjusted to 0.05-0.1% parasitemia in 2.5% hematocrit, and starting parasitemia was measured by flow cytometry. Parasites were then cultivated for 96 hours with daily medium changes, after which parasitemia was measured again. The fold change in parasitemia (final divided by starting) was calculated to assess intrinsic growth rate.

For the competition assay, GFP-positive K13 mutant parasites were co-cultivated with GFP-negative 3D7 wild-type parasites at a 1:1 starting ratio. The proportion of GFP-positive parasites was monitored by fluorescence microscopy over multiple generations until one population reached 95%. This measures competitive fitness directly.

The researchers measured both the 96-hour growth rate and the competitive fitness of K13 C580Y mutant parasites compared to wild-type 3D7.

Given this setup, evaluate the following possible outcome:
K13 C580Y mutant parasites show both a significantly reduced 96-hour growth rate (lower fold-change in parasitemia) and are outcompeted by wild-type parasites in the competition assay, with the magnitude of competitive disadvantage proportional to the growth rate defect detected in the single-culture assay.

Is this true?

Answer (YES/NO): NO